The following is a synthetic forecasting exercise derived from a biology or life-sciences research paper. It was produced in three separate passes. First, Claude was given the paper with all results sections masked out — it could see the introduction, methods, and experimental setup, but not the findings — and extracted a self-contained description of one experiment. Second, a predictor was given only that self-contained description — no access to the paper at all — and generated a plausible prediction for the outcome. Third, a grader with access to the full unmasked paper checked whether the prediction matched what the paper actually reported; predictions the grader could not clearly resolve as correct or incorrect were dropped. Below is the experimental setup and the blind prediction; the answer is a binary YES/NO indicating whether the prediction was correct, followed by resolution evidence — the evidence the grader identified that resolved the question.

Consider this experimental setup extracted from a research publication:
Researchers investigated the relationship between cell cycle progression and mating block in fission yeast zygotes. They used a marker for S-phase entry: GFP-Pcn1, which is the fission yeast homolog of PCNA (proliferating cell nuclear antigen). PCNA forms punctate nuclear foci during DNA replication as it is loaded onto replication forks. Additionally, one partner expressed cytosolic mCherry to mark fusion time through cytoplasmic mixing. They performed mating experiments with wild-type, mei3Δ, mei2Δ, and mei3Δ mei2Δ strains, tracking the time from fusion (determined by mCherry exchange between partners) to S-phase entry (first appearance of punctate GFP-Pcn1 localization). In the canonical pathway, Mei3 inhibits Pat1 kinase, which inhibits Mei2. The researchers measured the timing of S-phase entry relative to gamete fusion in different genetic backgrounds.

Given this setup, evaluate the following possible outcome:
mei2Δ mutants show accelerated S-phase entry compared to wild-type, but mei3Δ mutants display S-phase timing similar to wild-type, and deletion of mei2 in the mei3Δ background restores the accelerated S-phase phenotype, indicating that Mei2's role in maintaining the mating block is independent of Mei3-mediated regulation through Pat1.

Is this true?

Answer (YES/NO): NO